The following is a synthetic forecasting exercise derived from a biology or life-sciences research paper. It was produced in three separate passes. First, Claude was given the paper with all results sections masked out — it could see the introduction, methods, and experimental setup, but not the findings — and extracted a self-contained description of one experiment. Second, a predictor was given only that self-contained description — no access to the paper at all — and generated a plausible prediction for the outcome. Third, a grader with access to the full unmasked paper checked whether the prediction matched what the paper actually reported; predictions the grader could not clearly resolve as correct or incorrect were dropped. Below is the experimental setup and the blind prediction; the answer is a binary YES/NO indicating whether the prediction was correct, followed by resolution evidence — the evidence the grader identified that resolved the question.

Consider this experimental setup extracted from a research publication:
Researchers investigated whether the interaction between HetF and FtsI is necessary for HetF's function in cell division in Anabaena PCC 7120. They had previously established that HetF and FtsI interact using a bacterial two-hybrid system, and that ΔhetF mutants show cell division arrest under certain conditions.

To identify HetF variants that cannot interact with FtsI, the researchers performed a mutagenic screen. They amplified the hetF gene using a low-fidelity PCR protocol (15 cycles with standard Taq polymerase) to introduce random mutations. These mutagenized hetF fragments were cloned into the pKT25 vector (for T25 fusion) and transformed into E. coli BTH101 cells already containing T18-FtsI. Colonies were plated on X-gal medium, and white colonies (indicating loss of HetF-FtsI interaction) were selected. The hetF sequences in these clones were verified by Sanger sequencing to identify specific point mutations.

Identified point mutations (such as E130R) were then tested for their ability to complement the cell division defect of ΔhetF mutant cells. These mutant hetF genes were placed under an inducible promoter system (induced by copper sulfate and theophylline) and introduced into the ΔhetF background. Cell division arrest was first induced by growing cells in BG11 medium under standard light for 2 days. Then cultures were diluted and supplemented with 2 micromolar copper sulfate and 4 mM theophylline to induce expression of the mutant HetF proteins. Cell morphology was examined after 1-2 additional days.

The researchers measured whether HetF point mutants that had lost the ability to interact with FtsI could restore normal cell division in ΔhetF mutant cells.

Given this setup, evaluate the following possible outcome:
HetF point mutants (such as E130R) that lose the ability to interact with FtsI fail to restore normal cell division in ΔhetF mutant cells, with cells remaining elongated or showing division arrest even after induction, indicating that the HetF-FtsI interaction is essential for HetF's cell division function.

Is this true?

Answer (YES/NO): YES